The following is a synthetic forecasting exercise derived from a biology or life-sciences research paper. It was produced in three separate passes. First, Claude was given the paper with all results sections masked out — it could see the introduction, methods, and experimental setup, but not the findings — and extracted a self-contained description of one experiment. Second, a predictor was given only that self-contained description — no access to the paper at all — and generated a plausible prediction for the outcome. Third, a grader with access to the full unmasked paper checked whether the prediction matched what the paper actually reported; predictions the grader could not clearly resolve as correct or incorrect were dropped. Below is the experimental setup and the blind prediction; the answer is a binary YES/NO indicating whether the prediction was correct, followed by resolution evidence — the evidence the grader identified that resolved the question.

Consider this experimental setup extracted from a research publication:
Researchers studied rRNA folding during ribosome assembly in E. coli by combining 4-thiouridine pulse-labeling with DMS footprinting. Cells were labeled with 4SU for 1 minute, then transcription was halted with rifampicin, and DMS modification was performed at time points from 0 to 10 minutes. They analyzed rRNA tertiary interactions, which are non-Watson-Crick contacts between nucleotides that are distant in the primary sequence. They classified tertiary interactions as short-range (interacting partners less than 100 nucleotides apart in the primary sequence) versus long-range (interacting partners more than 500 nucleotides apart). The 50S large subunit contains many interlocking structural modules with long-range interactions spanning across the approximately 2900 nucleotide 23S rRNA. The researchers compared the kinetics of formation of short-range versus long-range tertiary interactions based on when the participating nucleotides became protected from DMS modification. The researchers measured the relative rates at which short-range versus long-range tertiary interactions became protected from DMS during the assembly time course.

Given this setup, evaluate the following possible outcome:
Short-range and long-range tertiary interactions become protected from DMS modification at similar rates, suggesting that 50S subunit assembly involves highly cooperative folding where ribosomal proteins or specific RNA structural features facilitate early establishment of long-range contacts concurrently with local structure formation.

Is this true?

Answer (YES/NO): NO